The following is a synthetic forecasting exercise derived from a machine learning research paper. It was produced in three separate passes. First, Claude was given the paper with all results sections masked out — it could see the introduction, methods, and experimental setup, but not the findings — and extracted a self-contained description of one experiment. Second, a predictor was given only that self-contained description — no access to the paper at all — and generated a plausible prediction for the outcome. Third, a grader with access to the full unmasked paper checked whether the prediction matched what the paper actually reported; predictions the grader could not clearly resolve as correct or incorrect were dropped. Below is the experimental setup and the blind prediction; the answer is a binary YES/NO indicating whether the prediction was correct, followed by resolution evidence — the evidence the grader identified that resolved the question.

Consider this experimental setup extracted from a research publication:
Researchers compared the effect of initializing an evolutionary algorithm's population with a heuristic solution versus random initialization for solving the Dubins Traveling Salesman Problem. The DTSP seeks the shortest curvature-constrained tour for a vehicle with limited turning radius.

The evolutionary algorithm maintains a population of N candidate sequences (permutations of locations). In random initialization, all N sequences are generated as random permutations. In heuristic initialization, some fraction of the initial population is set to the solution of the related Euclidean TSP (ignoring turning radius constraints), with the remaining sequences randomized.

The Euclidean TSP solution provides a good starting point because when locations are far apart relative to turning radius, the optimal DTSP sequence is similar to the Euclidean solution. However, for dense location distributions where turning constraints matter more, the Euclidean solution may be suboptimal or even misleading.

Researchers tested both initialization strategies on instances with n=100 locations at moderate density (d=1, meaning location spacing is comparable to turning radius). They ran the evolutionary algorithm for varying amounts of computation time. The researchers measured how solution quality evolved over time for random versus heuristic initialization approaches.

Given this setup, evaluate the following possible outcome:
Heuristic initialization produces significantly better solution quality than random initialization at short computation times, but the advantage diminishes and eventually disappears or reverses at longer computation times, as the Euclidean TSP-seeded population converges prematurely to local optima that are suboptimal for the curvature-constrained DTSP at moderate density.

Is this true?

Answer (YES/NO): NO